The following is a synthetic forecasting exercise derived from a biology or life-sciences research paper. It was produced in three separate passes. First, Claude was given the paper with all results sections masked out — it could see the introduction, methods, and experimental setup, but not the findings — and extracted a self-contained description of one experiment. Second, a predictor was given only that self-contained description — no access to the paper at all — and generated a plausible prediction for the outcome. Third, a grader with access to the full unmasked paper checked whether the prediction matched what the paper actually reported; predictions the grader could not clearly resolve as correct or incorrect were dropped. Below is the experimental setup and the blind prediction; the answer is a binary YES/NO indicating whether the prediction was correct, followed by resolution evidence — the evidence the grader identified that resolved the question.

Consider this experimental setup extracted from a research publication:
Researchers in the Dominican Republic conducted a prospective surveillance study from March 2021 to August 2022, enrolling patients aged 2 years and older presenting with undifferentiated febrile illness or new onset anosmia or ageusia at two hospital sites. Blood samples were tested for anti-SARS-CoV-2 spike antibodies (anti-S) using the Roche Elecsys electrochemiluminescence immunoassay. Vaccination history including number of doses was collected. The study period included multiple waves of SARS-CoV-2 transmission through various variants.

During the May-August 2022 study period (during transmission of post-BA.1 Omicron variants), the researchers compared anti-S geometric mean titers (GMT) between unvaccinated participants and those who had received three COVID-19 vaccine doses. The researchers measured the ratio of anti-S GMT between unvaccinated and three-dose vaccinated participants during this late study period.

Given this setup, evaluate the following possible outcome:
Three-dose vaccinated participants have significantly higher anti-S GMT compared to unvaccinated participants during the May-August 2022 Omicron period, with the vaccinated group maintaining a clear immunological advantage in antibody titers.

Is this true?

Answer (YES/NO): YES